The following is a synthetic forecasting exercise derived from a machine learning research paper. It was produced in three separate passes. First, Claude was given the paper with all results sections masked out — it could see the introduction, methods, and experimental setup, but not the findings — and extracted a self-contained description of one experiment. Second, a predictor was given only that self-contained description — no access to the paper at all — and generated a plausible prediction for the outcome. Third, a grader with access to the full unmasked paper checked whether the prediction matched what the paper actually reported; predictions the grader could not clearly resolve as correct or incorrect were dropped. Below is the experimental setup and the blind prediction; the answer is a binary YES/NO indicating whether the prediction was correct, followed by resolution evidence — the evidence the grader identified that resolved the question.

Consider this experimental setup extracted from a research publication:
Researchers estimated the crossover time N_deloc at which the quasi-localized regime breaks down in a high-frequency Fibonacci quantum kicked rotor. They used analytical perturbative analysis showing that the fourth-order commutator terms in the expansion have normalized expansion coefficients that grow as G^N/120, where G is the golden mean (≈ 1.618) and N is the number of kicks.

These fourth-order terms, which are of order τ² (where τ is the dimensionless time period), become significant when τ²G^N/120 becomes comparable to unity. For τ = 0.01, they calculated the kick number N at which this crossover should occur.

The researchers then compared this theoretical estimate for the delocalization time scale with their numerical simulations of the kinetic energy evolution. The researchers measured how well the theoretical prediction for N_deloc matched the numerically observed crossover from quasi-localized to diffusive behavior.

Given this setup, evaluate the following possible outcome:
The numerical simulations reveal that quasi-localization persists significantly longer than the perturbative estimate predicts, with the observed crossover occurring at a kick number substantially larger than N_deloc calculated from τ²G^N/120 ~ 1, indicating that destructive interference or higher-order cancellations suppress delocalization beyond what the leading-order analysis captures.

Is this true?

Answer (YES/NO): NO